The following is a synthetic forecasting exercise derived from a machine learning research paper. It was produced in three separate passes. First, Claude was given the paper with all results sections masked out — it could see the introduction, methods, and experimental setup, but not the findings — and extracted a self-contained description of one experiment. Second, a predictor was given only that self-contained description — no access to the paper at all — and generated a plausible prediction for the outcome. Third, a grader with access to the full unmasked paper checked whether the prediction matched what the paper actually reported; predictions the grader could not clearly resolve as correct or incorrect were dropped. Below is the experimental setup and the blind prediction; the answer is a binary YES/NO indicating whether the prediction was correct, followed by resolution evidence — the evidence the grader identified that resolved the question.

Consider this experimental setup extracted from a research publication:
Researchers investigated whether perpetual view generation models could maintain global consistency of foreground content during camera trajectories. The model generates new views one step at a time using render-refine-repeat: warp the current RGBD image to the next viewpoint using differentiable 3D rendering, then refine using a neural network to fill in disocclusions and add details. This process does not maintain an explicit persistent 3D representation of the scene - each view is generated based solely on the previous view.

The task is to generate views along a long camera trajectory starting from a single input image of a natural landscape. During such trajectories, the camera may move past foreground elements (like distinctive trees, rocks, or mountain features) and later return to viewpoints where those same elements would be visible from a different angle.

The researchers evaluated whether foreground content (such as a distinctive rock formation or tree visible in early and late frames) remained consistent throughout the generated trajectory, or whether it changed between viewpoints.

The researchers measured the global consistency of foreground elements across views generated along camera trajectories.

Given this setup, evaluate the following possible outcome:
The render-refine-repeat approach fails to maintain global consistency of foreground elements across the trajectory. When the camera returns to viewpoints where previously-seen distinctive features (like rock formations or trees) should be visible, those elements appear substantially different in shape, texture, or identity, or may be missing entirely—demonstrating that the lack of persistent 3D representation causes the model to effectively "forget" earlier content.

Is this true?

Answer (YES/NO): YES